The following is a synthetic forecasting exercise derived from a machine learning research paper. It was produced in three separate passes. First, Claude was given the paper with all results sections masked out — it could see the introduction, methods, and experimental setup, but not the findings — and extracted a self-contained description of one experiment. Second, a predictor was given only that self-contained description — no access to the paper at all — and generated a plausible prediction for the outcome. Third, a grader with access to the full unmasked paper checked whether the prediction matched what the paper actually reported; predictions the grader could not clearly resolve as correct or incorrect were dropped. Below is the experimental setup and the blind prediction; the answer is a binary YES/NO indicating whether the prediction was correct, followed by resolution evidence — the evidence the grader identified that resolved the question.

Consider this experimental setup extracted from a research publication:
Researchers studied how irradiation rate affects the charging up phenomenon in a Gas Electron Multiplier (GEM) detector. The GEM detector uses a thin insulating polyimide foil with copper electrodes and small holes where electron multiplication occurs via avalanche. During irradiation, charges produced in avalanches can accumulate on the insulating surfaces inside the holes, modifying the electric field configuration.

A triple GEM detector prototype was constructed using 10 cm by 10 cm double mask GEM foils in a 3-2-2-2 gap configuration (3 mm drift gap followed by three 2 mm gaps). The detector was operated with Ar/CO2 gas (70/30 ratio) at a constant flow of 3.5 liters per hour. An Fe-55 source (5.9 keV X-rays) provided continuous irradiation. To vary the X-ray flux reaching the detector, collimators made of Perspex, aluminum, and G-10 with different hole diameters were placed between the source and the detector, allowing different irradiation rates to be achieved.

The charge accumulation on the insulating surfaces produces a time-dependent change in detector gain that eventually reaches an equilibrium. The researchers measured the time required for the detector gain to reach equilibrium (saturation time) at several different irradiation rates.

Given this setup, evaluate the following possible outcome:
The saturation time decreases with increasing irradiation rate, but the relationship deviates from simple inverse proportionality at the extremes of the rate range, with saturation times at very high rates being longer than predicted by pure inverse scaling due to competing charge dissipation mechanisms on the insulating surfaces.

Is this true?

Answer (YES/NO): NO